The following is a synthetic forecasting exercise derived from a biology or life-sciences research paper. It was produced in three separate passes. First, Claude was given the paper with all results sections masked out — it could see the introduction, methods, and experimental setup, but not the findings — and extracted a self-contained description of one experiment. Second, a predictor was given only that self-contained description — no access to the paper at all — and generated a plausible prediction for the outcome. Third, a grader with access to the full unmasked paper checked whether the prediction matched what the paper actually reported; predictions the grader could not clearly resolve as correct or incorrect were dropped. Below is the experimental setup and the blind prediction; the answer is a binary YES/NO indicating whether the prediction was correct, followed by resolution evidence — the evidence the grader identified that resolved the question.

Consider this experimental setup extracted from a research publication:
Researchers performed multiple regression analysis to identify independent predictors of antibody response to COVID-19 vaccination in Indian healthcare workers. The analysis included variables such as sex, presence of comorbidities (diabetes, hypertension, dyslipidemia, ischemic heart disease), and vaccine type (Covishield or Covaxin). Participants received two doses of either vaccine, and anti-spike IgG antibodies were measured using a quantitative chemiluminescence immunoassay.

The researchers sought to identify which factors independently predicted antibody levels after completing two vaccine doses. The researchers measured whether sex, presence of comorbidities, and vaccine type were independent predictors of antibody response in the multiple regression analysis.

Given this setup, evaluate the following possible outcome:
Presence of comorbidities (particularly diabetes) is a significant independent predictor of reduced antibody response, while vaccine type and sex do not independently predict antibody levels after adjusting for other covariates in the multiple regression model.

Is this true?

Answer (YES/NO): NO